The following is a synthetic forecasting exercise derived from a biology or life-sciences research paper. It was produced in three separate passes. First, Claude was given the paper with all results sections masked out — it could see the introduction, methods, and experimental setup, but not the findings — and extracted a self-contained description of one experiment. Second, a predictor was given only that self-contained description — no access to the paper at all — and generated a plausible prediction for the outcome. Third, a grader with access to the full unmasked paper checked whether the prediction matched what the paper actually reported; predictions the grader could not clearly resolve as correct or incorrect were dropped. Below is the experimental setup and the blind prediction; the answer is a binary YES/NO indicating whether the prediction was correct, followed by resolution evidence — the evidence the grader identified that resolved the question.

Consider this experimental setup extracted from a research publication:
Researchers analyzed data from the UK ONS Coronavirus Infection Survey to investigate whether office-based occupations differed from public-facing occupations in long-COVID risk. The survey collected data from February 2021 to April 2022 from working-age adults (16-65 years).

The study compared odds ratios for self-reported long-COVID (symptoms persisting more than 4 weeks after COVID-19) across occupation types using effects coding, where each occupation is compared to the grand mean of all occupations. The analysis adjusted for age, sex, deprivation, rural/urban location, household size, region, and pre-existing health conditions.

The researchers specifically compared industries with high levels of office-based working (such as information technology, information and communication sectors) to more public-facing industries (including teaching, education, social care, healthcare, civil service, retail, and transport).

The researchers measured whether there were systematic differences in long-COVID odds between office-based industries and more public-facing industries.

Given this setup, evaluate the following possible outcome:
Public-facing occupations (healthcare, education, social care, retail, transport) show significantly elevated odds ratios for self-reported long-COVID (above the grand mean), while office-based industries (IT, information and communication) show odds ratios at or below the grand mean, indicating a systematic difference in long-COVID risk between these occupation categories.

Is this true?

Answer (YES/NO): YES